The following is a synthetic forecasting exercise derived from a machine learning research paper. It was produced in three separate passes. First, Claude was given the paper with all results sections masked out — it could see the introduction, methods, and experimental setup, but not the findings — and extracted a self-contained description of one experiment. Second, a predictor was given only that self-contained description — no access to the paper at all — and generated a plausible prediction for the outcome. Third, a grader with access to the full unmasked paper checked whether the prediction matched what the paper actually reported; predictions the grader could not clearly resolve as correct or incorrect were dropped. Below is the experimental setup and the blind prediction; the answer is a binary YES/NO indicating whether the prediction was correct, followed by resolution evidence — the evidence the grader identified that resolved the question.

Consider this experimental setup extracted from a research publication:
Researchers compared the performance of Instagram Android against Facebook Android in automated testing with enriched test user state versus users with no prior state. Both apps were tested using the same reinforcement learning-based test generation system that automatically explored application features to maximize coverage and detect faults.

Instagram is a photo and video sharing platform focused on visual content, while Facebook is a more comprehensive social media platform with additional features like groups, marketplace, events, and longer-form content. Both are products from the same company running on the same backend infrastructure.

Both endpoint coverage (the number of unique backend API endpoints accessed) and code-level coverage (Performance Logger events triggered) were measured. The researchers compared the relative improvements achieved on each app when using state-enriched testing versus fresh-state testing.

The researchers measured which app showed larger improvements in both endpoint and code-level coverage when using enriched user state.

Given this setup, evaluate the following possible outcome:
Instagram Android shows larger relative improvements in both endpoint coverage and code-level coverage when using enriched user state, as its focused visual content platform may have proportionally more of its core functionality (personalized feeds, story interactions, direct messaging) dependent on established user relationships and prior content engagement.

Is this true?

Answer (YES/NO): YES